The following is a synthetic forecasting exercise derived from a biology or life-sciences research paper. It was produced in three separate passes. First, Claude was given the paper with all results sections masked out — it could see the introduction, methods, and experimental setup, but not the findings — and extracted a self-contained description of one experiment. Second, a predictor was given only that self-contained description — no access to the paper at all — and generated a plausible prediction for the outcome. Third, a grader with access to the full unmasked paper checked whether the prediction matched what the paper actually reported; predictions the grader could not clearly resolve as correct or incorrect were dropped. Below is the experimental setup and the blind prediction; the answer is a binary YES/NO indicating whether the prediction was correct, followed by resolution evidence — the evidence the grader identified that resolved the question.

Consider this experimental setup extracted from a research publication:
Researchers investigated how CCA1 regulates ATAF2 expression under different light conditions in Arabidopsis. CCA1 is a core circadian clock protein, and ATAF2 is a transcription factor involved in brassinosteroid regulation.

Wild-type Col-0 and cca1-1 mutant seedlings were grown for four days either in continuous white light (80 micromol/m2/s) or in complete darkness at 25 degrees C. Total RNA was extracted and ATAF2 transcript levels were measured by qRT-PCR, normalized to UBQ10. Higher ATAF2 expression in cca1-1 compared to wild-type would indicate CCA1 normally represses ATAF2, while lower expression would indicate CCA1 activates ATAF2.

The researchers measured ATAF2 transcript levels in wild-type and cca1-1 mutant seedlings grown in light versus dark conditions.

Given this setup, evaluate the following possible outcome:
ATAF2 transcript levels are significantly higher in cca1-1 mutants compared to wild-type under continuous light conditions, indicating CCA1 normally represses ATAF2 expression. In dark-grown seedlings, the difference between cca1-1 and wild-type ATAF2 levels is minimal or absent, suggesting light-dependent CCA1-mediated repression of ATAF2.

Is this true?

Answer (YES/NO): NO